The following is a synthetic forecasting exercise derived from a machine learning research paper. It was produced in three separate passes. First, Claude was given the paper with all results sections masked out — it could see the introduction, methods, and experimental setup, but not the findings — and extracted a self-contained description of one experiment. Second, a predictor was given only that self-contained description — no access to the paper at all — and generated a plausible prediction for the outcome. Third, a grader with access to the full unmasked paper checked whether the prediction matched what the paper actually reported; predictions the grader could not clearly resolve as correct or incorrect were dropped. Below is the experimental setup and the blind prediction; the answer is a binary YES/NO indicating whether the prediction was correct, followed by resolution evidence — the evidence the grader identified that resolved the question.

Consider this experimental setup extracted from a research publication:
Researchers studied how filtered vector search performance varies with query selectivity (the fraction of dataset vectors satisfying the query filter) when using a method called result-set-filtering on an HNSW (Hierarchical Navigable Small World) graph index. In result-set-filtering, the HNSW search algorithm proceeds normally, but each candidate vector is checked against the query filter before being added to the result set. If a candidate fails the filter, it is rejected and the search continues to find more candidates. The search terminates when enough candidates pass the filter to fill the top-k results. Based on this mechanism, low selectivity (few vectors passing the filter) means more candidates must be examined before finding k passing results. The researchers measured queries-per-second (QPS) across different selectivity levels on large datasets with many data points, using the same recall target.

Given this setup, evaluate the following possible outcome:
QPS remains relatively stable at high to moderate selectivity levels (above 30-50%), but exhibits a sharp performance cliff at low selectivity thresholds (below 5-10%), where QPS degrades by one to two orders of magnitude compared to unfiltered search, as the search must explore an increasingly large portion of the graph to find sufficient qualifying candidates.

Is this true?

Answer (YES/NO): NO